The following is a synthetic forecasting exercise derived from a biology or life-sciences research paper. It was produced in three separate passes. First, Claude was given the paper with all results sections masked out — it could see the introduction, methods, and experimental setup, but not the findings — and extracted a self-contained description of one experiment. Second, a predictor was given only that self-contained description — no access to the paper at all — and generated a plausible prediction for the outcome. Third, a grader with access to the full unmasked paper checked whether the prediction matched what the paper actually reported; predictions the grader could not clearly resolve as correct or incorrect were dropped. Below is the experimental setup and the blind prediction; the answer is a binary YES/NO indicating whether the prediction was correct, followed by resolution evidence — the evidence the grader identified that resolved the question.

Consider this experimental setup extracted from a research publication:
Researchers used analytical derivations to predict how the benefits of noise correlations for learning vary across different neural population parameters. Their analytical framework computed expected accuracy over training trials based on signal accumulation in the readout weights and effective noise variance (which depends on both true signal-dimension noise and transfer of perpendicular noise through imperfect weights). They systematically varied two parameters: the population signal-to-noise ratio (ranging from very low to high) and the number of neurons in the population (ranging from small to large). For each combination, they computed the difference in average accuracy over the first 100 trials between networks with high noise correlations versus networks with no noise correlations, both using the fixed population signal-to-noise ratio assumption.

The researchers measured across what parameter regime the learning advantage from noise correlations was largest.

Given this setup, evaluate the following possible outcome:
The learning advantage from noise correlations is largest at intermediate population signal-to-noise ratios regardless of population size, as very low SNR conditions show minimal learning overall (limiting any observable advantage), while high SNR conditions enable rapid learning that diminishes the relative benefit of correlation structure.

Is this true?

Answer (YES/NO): NO